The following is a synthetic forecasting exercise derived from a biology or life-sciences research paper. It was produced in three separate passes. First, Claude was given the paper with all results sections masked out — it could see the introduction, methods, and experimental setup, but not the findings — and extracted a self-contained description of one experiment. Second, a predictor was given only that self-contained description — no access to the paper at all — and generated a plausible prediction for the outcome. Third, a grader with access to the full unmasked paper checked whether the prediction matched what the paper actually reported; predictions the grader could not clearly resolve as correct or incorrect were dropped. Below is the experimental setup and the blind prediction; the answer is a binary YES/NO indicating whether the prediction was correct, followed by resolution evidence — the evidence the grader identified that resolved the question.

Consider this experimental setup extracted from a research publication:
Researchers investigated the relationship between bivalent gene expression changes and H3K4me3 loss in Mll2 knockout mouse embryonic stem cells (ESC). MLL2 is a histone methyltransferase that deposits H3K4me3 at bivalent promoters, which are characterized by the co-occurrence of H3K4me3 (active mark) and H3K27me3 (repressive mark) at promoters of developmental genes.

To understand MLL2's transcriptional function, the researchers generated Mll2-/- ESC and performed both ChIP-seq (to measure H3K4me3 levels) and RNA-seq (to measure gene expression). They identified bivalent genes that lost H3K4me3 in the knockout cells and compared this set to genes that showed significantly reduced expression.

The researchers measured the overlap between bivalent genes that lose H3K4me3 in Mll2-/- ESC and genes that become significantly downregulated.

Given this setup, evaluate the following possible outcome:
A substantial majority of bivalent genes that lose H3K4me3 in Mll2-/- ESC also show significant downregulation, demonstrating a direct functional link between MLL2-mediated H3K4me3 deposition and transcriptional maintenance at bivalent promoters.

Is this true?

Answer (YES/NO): NO